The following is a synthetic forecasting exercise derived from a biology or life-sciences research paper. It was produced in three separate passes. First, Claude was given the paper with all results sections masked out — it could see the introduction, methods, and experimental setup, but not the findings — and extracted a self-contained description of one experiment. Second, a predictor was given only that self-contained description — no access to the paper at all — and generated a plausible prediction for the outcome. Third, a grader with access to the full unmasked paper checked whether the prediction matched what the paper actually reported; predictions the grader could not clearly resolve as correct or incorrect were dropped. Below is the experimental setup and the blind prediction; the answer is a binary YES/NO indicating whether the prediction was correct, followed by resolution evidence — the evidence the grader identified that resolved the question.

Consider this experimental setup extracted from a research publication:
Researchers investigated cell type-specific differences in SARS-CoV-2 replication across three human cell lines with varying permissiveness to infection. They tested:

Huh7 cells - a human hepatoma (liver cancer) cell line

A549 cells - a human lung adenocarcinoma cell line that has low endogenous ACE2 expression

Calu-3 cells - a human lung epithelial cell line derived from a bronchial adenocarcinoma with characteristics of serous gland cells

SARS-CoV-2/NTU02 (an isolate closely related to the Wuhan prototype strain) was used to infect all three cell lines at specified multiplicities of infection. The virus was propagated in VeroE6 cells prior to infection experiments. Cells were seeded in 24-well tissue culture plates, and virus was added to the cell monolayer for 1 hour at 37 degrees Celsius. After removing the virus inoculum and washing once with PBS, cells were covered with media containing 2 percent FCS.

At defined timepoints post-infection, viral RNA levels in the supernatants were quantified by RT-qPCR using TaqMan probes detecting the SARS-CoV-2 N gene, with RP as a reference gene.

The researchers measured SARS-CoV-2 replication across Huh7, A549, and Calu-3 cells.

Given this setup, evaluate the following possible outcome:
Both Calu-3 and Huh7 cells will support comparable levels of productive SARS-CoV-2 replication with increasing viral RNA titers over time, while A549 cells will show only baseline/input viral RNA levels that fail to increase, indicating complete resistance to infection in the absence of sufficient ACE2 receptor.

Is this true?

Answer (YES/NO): NO